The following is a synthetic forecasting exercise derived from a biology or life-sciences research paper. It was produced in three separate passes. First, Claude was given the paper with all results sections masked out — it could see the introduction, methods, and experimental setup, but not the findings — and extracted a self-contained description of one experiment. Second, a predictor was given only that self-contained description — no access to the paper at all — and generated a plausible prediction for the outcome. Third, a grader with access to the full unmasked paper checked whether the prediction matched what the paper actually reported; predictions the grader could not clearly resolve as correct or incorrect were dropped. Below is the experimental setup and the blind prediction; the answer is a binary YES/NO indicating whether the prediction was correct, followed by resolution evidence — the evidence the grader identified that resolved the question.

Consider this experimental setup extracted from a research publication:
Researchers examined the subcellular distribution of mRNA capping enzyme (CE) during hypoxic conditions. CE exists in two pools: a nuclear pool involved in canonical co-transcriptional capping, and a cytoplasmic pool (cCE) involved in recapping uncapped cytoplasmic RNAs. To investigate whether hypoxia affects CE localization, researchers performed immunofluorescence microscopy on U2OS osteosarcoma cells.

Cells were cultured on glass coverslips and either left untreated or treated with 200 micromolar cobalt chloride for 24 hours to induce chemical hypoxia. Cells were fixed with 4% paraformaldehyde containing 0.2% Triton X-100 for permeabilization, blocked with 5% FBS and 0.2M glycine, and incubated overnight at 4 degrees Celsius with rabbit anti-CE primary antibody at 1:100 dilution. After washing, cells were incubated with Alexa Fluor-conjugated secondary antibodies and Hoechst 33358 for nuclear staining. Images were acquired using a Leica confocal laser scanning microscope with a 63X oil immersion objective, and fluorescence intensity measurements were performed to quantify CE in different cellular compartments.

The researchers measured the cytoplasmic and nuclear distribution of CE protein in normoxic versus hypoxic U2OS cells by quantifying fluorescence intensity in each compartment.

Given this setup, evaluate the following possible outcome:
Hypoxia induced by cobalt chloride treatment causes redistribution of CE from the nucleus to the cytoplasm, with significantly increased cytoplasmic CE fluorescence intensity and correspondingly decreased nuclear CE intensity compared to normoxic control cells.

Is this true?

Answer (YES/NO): NO